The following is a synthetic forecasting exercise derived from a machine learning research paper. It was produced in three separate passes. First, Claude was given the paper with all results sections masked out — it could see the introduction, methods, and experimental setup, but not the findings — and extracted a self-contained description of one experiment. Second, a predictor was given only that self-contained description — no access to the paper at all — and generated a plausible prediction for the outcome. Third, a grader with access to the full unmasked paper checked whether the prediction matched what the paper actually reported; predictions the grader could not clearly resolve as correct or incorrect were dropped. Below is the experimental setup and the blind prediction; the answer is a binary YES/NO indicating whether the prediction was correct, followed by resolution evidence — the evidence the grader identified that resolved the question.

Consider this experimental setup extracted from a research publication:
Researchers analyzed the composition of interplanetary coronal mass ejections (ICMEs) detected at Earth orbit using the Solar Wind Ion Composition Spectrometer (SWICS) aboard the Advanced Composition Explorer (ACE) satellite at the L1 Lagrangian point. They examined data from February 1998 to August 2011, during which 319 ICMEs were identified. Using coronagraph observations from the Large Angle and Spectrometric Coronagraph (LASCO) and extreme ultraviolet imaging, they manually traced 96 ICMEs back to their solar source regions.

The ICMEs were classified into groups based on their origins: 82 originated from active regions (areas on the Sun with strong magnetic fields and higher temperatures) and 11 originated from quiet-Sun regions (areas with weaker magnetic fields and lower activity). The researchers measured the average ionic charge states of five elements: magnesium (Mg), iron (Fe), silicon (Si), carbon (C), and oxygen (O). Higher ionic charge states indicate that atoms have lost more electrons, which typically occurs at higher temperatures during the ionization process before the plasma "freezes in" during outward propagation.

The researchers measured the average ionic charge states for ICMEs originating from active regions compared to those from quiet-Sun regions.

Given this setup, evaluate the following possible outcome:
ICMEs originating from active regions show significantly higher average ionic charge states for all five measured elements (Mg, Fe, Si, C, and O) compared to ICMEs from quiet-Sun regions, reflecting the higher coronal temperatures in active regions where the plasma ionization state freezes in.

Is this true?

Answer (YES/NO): YES